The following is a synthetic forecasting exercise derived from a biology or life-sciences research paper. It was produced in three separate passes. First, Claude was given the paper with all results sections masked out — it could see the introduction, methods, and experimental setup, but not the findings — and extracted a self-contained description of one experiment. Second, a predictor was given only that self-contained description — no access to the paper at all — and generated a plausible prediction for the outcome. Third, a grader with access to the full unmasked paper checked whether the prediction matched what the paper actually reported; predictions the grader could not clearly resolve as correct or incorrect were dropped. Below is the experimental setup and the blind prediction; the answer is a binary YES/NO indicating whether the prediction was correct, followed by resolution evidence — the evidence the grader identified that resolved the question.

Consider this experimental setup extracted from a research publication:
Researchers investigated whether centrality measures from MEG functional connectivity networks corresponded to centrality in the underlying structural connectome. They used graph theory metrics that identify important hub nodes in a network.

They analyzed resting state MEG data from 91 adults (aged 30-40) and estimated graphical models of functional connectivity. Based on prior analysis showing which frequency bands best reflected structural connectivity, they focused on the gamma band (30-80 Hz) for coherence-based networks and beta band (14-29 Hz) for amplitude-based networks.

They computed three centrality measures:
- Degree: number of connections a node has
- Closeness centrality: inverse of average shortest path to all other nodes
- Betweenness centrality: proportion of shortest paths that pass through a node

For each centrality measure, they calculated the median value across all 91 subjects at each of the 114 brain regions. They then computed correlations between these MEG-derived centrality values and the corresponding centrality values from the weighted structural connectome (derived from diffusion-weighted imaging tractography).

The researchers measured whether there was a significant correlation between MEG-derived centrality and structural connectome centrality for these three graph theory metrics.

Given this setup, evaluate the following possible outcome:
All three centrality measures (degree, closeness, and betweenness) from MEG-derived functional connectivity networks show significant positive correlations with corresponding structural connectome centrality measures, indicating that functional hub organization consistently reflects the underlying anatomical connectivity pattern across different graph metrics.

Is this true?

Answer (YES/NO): NO